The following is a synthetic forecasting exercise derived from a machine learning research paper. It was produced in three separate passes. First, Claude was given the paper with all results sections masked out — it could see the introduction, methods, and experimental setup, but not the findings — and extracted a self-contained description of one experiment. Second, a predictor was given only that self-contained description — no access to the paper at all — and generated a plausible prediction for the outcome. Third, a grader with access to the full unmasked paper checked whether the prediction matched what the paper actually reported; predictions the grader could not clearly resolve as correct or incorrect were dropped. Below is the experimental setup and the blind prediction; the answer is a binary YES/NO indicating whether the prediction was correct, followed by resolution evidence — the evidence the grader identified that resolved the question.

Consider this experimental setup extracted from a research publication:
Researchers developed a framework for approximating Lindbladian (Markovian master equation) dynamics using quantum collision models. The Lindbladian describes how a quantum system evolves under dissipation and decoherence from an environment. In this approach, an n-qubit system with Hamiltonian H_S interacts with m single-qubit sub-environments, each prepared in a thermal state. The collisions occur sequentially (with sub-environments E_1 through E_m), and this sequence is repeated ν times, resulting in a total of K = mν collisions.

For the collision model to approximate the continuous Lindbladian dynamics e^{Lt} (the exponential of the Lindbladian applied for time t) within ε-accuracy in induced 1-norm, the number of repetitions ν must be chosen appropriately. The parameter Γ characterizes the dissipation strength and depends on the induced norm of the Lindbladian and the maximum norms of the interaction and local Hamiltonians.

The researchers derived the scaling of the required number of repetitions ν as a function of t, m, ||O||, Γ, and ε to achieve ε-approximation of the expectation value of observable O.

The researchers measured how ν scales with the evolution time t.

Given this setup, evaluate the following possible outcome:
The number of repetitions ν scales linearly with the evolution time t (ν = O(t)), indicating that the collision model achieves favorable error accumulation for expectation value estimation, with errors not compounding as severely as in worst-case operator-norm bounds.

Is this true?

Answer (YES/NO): NO